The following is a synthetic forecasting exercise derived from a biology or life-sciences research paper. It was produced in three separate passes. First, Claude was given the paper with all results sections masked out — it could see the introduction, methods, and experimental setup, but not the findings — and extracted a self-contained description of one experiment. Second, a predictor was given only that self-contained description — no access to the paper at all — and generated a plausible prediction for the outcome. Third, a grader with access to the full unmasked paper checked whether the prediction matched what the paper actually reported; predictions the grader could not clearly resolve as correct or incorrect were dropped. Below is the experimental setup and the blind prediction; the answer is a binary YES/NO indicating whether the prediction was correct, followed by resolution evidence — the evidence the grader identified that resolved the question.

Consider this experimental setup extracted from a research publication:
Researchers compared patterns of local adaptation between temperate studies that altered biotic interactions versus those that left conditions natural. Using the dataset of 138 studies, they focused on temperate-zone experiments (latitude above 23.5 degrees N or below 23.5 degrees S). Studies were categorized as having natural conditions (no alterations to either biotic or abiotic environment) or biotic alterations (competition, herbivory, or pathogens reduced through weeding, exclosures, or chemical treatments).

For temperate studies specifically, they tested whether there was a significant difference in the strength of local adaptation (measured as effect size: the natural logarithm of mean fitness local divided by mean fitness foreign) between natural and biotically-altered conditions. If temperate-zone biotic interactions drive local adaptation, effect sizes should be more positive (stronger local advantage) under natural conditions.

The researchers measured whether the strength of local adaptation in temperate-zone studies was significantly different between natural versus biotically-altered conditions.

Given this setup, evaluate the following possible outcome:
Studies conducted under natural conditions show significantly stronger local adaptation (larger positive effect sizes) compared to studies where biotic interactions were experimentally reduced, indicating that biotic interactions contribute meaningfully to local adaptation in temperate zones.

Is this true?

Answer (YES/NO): NO